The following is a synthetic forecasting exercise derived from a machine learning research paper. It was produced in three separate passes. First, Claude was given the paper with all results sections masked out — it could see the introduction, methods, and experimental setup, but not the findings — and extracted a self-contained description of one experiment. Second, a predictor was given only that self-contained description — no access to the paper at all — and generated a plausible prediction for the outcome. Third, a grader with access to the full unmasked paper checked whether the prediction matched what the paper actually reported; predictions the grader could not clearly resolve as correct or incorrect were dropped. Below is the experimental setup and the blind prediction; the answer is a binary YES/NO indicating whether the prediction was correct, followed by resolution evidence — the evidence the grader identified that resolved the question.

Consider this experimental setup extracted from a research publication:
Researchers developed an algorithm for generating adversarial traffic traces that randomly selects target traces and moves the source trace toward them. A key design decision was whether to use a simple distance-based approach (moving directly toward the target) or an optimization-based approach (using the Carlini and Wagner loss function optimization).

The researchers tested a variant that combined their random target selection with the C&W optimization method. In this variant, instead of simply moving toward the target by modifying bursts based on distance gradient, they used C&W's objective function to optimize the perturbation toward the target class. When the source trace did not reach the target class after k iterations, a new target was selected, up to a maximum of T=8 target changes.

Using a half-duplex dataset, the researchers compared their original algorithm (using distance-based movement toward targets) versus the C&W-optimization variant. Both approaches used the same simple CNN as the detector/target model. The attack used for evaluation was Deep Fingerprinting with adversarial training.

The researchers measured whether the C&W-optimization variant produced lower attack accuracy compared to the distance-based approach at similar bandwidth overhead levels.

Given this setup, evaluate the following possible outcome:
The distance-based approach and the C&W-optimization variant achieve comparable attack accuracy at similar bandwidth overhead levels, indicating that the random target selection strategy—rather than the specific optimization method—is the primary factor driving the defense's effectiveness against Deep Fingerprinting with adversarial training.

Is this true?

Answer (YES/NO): NO